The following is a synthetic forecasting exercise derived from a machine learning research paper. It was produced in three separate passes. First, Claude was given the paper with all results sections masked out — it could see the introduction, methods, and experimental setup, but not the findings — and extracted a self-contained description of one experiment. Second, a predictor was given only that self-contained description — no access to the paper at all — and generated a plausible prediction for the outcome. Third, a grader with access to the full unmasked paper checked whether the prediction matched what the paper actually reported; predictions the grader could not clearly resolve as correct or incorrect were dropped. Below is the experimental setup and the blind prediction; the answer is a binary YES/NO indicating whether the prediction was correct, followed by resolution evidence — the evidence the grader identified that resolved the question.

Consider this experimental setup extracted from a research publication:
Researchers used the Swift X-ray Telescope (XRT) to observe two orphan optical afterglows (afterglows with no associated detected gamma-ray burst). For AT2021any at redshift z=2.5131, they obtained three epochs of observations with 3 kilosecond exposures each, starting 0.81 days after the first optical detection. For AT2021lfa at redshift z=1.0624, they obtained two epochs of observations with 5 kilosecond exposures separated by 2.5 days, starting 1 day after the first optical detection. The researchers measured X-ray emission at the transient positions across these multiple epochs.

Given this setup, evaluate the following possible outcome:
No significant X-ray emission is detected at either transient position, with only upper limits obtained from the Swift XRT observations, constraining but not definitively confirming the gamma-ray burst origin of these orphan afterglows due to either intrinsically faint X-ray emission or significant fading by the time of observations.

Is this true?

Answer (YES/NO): NO